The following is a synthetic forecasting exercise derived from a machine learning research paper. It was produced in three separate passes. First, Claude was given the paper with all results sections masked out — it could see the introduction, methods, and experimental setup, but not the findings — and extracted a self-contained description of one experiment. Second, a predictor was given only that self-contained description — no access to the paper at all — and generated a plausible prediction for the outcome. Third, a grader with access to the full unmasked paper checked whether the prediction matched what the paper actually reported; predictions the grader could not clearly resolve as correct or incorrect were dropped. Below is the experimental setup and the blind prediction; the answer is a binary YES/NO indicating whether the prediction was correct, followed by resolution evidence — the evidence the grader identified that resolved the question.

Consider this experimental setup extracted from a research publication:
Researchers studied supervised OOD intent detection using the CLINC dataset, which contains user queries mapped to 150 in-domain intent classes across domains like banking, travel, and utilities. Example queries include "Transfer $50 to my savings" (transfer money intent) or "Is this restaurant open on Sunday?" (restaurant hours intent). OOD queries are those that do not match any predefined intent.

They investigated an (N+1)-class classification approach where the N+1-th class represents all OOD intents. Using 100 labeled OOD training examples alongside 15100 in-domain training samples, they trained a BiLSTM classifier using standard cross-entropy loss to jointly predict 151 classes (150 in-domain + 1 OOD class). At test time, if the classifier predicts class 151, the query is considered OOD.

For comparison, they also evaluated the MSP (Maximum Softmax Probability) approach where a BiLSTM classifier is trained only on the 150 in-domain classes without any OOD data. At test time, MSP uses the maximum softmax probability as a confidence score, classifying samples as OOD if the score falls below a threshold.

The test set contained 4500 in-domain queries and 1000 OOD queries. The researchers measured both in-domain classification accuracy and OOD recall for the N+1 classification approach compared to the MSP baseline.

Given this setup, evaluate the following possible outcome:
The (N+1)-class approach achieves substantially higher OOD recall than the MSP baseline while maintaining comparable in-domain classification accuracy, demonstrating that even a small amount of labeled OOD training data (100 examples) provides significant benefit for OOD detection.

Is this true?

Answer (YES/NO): NO